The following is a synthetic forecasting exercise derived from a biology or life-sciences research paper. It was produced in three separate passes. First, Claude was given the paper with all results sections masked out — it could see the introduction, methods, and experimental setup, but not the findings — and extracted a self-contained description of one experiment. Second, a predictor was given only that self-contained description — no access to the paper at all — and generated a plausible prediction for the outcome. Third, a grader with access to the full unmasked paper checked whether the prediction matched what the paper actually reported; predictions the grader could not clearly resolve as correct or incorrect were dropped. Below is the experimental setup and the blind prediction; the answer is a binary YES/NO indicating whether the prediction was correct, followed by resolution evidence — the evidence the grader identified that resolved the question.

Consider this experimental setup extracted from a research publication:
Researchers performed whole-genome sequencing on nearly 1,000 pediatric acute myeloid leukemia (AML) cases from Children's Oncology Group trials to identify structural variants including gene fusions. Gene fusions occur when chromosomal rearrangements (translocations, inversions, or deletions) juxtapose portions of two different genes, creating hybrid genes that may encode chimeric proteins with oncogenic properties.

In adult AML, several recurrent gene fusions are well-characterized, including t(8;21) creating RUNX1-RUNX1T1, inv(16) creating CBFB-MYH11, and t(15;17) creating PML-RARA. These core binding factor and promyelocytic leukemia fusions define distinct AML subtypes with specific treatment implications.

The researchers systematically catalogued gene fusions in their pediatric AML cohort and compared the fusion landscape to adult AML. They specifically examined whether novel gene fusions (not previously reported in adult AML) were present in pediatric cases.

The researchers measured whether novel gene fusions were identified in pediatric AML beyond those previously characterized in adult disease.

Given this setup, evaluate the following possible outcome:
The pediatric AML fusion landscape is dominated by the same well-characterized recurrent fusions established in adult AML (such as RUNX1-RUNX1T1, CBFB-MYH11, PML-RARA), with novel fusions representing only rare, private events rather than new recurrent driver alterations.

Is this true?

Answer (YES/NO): NO